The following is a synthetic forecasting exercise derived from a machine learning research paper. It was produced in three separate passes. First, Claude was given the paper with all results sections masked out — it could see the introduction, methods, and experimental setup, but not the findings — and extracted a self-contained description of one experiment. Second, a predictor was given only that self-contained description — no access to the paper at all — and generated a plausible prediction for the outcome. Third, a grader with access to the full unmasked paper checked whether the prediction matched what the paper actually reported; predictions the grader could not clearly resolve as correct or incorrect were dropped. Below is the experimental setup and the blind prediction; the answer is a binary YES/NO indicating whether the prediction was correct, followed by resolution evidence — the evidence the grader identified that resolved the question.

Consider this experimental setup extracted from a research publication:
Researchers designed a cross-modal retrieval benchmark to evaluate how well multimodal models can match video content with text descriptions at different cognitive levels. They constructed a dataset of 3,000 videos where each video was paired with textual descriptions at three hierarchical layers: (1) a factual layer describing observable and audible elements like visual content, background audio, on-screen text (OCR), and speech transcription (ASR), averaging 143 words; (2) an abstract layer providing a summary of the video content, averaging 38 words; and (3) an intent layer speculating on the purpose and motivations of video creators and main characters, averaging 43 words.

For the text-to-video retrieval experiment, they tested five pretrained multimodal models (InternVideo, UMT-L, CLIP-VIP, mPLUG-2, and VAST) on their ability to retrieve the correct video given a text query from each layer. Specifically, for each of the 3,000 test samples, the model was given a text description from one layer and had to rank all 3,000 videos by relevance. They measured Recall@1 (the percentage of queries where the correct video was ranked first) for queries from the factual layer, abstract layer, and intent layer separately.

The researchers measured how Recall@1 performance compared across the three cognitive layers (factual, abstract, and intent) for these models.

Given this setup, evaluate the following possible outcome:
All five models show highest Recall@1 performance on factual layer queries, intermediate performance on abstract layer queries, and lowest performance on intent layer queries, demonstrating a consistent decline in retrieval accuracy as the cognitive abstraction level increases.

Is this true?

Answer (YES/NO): YES